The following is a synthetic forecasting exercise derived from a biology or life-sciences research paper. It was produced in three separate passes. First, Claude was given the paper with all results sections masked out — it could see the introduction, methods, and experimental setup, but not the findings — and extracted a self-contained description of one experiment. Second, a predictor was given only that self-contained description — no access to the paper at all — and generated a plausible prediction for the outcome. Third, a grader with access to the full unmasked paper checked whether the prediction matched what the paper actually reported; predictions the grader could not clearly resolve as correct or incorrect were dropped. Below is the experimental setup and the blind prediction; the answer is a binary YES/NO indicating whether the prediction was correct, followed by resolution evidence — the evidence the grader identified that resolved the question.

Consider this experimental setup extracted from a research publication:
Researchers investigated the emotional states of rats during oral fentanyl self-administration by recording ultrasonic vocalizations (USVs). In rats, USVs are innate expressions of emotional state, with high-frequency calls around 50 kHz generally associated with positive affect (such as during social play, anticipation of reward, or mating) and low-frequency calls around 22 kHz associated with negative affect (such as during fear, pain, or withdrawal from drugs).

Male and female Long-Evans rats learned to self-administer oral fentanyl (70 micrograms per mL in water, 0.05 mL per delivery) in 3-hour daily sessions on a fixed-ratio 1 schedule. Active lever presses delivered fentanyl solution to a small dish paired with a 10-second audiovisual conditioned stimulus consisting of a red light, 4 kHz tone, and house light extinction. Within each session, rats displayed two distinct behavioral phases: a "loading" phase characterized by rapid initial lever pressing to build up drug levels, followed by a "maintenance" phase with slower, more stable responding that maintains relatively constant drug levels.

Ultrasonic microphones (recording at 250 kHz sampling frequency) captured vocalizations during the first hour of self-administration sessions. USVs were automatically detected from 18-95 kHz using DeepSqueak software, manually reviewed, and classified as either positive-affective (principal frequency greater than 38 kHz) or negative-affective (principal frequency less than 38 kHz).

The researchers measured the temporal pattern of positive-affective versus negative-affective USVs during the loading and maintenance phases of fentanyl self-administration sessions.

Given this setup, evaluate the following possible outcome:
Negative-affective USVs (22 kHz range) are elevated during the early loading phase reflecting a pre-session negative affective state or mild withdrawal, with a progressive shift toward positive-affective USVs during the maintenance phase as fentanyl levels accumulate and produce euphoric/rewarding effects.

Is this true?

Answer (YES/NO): NO